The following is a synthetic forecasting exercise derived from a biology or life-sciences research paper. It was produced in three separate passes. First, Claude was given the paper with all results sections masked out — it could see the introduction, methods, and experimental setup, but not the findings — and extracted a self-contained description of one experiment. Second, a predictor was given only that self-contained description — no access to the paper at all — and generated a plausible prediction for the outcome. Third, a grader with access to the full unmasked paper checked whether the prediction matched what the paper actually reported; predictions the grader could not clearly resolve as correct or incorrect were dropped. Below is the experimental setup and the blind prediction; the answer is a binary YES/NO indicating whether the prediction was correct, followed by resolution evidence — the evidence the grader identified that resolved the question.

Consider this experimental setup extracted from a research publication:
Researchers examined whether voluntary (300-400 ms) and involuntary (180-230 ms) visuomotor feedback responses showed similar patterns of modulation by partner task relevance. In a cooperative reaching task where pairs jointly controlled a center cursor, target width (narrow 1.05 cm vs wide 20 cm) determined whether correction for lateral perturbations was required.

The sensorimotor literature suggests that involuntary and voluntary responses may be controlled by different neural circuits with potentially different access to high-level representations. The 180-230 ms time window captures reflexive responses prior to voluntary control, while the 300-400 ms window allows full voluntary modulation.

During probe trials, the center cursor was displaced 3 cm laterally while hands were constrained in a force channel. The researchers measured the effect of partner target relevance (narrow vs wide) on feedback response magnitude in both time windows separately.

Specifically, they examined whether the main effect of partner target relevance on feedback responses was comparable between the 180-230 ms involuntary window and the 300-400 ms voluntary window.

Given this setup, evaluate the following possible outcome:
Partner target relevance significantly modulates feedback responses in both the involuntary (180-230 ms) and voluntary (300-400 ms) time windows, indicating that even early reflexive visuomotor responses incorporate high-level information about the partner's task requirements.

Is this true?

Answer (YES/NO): YES